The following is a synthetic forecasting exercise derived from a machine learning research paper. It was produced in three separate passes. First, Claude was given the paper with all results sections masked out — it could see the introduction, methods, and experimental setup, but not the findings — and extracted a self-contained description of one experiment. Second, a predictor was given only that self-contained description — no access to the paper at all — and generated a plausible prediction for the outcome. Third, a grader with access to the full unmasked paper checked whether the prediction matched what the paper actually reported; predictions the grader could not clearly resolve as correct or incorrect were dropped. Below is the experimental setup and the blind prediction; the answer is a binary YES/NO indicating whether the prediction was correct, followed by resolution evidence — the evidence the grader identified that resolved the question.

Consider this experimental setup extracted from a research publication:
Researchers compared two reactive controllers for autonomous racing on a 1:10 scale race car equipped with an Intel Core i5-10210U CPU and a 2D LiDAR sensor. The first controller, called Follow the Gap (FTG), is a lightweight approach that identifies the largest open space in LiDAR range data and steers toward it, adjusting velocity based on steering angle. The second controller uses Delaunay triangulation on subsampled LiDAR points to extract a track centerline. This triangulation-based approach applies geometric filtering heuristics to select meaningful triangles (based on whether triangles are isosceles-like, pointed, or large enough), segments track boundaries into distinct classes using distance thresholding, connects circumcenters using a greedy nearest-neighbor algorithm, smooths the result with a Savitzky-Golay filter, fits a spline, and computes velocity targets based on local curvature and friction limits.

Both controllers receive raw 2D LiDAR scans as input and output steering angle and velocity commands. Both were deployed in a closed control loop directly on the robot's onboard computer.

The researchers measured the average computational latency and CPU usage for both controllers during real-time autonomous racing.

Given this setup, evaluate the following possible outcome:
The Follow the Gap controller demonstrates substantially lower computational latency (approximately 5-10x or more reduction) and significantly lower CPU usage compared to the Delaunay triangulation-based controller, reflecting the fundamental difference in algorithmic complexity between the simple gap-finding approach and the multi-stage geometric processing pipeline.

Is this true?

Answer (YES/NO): YES